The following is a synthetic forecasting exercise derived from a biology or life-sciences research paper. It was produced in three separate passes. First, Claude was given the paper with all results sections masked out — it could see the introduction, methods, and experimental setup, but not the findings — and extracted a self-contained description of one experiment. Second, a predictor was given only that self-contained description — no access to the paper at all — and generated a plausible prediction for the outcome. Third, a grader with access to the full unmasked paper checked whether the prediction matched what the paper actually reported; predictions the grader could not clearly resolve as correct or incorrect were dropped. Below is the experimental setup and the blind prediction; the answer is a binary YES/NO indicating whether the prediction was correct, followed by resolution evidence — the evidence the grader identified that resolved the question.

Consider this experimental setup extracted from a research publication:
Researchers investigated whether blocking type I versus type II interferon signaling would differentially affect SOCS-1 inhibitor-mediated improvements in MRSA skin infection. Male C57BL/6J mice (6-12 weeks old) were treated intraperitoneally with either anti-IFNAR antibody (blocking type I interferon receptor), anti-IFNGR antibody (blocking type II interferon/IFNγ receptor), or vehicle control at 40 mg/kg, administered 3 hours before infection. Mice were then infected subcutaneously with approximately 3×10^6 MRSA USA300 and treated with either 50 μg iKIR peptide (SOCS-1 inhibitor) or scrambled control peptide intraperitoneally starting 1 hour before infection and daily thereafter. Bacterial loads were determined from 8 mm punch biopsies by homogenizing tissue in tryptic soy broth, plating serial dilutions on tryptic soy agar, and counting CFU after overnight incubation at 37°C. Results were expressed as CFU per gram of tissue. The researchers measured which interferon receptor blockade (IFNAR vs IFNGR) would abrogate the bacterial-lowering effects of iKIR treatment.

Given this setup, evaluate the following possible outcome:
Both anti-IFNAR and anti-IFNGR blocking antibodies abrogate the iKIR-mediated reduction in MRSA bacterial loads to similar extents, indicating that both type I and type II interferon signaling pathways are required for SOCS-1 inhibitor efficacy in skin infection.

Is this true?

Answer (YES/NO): NO